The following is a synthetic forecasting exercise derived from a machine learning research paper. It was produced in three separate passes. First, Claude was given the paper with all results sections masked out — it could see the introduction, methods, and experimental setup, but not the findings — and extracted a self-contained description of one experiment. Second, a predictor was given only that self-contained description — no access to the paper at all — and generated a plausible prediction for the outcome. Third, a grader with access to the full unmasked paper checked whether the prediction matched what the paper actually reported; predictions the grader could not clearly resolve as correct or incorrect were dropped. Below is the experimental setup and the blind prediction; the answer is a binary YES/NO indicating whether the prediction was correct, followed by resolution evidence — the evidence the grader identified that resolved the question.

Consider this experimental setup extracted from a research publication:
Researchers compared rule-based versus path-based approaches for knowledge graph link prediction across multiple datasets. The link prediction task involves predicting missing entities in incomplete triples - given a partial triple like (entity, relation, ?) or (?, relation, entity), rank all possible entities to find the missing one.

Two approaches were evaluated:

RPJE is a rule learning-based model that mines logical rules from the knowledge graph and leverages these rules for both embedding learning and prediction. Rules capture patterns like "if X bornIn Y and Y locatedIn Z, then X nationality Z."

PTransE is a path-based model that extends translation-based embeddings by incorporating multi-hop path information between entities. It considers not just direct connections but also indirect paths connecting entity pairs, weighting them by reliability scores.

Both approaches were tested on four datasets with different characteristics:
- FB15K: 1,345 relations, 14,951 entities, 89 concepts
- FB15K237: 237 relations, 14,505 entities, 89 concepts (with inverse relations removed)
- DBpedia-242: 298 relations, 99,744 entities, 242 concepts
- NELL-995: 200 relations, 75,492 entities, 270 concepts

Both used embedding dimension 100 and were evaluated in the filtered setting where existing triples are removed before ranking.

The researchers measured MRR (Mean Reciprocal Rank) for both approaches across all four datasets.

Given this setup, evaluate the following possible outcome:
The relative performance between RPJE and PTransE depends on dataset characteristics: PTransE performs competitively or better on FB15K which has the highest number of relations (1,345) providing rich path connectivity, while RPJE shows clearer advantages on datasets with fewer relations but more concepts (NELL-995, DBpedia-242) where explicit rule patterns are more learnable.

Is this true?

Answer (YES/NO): NO